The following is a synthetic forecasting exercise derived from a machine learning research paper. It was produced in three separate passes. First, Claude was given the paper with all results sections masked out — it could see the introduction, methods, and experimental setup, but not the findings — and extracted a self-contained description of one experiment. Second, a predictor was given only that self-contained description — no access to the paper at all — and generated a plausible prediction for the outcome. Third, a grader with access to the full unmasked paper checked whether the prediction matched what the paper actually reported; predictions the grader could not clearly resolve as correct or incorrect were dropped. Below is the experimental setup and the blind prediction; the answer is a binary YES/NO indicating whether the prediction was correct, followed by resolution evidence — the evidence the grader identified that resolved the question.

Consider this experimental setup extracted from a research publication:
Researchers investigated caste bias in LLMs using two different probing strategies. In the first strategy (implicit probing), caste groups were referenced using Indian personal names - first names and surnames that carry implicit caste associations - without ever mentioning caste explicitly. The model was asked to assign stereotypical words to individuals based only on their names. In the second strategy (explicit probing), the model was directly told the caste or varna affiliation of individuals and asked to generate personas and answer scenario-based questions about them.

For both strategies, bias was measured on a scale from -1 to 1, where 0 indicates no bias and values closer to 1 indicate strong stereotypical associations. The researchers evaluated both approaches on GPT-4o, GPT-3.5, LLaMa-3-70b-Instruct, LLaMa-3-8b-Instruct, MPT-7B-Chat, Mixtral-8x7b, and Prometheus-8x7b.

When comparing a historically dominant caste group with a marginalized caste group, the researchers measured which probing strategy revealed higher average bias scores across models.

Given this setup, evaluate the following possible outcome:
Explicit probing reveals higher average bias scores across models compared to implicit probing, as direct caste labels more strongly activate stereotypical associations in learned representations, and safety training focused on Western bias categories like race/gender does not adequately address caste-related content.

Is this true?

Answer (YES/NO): NO